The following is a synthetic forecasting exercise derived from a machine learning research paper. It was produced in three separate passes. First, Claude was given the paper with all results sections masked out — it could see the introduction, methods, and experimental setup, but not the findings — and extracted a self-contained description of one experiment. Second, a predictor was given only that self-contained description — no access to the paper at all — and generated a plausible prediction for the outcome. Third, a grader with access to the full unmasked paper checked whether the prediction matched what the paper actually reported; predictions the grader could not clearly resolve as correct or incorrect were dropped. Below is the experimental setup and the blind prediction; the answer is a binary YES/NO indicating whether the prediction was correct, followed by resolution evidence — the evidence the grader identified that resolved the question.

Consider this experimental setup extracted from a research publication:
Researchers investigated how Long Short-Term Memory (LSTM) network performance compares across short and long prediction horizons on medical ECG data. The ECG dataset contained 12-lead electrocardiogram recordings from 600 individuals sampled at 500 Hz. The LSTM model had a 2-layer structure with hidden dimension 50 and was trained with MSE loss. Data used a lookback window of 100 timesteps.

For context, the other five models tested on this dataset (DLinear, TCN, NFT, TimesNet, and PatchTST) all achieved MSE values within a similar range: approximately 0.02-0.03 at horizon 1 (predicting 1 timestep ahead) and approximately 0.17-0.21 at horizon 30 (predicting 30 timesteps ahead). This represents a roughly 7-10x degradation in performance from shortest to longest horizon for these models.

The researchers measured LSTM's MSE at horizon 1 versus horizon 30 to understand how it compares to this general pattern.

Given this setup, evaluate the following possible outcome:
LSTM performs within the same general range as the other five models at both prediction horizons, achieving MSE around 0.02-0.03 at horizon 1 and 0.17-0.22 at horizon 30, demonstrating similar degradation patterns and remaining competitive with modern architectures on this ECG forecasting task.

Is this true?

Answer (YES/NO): NO